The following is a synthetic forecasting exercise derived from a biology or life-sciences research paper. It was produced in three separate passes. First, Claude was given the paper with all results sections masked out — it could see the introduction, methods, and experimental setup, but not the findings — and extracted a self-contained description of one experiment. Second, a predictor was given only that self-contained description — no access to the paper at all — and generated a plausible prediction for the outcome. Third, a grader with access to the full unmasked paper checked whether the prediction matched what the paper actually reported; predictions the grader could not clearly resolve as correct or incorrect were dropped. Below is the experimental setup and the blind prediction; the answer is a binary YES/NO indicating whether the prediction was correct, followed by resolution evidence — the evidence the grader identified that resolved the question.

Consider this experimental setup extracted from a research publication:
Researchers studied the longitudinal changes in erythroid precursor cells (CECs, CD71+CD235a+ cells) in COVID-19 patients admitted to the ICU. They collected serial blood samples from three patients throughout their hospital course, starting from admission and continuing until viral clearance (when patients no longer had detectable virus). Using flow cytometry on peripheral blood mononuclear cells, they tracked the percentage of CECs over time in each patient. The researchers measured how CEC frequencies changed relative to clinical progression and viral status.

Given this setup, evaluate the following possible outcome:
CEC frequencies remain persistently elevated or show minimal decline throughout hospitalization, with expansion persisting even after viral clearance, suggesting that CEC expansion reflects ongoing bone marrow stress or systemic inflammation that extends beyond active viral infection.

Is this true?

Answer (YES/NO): NO